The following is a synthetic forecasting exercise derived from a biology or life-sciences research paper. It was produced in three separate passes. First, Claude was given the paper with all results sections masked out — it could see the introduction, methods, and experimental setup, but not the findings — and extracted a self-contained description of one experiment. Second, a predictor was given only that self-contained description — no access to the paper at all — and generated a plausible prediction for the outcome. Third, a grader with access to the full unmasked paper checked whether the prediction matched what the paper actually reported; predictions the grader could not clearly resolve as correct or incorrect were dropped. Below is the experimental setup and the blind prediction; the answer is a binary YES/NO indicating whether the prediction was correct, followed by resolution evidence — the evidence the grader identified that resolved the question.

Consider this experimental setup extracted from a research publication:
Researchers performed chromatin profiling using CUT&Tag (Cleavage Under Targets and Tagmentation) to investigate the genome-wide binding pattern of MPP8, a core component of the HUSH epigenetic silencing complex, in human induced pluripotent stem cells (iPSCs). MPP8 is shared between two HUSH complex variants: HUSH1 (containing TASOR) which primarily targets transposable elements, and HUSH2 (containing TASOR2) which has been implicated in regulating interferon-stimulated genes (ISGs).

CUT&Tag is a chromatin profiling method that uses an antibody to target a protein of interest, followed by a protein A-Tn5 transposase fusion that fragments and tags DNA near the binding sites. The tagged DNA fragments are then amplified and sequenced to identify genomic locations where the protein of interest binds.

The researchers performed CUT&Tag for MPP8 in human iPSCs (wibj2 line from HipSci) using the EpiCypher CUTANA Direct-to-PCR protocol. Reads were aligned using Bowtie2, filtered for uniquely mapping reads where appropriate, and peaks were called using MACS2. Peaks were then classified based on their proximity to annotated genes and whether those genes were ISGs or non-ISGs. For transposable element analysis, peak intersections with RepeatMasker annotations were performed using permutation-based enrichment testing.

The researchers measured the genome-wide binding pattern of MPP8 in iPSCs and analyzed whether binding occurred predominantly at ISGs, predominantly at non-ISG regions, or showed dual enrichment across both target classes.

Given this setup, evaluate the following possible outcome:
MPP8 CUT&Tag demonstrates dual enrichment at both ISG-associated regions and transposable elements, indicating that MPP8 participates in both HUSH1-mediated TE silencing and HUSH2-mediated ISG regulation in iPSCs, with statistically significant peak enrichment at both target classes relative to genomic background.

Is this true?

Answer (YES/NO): YES